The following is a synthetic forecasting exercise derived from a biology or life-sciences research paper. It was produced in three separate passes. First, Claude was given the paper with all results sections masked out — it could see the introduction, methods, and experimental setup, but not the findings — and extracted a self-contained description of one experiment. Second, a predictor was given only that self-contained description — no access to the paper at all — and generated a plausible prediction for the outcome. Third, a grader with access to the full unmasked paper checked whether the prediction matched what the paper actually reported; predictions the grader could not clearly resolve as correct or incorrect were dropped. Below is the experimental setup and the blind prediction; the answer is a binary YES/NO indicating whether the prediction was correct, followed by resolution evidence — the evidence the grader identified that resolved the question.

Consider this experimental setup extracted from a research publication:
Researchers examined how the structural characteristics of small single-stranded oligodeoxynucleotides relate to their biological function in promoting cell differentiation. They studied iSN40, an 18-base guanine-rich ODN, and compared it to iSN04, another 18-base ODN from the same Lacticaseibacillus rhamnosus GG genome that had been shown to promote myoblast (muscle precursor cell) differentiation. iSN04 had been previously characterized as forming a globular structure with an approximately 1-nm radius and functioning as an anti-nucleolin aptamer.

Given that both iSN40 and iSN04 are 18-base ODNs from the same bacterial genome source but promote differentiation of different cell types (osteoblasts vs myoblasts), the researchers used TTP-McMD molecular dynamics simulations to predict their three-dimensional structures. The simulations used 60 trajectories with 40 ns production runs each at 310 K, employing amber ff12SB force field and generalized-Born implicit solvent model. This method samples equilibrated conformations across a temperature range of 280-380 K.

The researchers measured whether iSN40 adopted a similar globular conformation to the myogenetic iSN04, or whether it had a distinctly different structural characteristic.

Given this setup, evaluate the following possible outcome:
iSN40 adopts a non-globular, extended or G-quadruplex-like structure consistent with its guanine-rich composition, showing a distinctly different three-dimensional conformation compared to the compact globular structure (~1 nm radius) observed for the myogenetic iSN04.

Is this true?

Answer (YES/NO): NO